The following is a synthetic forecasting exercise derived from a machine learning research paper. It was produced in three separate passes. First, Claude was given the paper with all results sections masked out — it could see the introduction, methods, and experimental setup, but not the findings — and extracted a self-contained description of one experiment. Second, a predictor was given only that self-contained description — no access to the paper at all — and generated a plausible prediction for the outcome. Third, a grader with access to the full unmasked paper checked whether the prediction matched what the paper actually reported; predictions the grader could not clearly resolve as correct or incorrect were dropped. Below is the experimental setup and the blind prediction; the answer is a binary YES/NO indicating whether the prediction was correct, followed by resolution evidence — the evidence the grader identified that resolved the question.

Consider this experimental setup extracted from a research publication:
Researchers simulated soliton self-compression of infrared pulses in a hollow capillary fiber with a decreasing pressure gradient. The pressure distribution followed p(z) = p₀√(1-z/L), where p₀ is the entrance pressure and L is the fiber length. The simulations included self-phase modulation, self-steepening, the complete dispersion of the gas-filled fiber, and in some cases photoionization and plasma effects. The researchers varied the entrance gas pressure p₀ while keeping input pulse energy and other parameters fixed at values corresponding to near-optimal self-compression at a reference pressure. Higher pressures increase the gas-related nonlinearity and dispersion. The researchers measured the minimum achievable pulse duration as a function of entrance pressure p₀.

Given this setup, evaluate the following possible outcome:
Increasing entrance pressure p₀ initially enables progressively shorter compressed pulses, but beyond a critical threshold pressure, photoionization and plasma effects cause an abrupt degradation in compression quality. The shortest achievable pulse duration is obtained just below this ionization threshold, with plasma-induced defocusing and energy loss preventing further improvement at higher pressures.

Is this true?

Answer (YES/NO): NO